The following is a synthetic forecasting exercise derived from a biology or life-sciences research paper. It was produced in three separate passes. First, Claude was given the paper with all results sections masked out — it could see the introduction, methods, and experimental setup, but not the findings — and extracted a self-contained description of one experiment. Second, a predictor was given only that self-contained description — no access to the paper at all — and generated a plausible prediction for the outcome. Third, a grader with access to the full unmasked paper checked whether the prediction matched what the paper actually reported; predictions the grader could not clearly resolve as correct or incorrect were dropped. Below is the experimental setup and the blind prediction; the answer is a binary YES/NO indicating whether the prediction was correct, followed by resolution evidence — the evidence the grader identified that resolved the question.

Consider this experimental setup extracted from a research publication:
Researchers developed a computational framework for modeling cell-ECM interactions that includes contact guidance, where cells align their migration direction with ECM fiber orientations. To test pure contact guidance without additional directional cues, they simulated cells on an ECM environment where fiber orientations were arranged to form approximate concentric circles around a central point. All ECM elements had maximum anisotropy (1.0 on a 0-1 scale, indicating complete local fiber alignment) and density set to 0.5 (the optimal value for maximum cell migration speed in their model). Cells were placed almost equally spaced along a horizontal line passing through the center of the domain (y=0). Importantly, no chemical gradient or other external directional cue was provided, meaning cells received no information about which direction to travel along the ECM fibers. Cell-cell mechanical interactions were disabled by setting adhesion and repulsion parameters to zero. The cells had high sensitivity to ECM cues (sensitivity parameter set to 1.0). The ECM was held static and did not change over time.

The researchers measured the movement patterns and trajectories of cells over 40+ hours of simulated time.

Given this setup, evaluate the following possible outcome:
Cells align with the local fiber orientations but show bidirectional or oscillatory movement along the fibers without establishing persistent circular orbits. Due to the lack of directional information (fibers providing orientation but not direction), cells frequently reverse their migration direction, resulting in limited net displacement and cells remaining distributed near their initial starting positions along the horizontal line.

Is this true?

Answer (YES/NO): NO